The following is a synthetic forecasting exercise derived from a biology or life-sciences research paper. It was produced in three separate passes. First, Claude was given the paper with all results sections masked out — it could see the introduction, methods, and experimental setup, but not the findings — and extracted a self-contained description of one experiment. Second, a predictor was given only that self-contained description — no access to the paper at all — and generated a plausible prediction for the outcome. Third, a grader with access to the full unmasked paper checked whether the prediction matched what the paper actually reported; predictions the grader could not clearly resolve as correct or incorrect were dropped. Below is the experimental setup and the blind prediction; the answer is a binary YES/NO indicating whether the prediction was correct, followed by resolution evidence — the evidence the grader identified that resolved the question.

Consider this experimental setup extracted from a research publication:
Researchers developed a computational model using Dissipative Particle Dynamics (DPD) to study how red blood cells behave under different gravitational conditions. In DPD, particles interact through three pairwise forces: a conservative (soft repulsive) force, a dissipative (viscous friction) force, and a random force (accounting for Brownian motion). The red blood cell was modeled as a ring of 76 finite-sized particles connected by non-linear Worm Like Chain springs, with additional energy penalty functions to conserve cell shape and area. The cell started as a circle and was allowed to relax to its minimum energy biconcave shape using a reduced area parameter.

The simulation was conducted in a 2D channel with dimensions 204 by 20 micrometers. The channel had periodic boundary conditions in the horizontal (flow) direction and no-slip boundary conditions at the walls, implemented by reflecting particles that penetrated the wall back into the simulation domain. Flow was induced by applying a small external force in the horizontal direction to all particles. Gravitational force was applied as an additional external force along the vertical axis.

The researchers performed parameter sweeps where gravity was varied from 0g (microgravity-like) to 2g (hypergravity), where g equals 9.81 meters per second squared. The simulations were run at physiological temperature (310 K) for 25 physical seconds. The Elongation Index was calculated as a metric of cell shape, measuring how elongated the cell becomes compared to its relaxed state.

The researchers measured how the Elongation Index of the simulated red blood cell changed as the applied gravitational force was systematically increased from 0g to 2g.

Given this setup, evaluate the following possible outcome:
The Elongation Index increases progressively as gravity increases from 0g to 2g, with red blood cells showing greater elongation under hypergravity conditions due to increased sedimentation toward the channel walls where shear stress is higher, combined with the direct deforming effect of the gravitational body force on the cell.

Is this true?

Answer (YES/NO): NO